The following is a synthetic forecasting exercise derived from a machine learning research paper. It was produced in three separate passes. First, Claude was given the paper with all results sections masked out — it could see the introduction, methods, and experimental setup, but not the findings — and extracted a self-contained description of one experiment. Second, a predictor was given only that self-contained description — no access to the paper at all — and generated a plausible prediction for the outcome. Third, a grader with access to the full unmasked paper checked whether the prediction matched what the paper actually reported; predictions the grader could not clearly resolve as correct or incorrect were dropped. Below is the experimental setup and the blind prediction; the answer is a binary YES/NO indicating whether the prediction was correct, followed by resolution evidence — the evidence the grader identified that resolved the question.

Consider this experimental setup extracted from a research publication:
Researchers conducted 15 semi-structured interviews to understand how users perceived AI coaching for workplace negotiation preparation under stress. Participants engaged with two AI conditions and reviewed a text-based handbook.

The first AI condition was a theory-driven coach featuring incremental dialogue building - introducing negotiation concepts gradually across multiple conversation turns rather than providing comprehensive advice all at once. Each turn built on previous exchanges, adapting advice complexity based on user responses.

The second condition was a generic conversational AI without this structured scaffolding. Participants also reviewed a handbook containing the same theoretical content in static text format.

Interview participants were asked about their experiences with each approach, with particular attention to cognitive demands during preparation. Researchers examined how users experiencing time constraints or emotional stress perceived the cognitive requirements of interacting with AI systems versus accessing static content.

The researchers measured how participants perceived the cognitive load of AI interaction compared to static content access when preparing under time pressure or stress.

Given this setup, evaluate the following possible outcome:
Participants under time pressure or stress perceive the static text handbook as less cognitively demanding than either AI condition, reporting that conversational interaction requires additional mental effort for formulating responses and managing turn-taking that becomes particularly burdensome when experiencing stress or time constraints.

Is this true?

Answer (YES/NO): YES